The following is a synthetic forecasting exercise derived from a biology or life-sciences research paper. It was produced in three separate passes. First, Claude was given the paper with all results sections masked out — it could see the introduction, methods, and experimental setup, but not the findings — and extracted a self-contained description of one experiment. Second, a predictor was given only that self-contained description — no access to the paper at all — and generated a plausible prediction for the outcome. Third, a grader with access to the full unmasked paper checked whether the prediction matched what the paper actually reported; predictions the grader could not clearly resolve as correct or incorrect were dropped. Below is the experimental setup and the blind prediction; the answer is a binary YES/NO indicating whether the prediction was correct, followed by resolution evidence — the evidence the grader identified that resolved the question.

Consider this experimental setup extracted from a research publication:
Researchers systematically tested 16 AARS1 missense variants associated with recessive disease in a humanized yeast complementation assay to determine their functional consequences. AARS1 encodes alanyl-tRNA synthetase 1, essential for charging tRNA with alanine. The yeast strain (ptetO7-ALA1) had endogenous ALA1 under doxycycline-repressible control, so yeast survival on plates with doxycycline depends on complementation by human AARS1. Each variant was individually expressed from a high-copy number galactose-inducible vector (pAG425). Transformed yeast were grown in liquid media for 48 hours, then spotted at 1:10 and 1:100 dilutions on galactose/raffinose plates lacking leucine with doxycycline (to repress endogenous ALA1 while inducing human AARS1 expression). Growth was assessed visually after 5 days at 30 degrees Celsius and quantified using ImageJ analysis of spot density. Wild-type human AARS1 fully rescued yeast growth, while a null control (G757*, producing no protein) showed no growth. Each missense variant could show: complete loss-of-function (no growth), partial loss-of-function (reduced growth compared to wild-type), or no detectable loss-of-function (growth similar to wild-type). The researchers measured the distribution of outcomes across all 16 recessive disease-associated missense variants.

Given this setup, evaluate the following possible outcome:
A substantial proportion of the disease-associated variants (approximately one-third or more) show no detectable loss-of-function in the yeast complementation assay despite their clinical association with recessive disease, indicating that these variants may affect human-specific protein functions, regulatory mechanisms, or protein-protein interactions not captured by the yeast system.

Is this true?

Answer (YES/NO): YES